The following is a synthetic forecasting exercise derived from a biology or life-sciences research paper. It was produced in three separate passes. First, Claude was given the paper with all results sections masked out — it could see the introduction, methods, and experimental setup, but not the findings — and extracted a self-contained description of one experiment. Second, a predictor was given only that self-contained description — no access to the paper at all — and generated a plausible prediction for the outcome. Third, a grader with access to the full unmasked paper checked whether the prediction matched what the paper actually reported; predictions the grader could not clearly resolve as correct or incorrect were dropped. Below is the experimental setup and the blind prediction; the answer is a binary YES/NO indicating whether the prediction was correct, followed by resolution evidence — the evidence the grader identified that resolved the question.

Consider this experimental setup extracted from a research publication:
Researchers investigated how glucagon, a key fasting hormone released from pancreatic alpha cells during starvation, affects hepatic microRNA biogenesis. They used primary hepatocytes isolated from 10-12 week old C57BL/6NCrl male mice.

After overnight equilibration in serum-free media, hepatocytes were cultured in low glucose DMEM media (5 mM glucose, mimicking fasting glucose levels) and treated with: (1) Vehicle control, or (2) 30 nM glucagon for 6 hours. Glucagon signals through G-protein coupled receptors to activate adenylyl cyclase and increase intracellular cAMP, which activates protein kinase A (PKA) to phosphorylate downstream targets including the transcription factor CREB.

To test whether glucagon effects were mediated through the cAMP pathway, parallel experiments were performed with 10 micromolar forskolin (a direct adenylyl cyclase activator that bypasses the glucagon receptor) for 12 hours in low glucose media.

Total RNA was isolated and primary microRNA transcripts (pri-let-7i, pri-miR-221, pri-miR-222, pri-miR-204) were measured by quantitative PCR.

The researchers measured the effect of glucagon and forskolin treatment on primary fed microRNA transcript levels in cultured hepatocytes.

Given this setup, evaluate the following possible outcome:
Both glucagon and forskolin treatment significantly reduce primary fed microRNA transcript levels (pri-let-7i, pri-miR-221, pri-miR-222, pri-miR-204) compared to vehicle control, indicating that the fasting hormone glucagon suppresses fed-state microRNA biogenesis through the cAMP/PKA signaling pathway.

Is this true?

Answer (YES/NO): NO